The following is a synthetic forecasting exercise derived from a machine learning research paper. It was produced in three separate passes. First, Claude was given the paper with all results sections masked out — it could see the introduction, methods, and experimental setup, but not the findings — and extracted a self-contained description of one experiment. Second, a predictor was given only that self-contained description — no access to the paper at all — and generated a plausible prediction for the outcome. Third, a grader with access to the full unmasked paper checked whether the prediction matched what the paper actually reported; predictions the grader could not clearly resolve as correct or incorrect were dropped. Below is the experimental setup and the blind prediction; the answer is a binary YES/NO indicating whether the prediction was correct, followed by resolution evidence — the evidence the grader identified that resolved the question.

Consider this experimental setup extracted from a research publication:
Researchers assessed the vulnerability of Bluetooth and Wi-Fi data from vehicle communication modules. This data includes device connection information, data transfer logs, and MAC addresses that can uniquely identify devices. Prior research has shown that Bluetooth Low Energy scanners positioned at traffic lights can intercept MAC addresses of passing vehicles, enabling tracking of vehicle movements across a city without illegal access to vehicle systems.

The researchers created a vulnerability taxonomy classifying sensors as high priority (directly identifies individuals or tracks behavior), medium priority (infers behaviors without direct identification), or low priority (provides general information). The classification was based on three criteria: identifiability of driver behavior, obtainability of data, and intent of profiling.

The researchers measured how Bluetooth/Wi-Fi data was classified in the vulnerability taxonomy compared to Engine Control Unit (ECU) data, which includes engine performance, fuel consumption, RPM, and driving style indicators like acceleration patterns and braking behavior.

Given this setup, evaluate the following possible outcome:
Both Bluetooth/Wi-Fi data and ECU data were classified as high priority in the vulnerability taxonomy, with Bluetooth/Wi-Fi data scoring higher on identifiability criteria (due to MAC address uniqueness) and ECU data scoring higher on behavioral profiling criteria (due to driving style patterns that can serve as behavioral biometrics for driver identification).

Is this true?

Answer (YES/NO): NO